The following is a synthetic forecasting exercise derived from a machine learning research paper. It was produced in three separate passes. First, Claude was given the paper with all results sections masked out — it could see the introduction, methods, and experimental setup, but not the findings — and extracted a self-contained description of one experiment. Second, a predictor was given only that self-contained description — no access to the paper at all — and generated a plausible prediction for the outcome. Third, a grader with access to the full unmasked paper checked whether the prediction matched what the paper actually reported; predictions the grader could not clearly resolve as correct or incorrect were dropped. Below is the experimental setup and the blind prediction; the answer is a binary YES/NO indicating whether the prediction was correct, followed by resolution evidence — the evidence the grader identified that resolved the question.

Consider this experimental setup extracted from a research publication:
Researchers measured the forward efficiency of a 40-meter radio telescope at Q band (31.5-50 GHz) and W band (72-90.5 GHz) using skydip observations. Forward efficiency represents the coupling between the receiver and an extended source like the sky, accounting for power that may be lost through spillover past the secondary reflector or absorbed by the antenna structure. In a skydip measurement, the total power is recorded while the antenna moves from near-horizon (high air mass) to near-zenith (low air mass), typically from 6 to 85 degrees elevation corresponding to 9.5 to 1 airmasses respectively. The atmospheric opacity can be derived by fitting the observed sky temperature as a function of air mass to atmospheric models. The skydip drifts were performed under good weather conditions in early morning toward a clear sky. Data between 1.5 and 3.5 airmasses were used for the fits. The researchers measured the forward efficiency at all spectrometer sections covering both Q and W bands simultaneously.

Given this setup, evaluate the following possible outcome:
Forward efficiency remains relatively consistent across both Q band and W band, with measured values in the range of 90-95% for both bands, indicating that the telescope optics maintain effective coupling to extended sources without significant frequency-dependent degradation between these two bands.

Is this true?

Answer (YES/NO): NO